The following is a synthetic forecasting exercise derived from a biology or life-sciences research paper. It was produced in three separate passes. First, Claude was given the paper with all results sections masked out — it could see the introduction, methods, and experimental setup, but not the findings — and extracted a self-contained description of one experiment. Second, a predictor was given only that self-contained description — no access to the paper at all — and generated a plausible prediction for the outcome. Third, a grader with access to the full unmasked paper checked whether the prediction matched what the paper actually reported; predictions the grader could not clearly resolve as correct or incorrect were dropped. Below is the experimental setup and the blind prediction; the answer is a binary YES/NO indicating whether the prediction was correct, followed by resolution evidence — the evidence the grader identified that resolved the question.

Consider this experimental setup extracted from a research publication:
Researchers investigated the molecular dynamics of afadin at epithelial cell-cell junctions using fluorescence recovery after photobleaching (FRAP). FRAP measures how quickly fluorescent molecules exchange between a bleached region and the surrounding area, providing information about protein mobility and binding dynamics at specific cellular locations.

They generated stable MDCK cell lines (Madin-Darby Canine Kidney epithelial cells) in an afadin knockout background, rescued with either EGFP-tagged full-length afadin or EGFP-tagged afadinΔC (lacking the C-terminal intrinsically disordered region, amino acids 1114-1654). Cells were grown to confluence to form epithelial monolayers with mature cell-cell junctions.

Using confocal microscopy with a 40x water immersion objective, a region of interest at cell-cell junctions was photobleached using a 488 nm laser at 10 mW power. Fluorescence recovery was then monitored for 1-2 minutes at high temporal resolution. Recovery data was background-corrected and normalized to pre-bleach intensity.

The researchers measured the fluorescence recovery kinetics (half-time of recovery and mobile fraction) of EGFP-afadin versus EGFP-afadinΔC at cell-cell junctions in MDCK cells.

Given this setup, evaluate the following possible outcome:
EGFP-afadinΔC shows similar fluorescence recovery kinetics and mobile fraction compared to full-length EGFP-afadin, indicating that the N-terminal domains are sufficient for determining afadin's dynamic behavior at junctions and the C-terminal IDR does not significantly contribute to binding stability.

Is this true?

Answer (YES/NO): NO